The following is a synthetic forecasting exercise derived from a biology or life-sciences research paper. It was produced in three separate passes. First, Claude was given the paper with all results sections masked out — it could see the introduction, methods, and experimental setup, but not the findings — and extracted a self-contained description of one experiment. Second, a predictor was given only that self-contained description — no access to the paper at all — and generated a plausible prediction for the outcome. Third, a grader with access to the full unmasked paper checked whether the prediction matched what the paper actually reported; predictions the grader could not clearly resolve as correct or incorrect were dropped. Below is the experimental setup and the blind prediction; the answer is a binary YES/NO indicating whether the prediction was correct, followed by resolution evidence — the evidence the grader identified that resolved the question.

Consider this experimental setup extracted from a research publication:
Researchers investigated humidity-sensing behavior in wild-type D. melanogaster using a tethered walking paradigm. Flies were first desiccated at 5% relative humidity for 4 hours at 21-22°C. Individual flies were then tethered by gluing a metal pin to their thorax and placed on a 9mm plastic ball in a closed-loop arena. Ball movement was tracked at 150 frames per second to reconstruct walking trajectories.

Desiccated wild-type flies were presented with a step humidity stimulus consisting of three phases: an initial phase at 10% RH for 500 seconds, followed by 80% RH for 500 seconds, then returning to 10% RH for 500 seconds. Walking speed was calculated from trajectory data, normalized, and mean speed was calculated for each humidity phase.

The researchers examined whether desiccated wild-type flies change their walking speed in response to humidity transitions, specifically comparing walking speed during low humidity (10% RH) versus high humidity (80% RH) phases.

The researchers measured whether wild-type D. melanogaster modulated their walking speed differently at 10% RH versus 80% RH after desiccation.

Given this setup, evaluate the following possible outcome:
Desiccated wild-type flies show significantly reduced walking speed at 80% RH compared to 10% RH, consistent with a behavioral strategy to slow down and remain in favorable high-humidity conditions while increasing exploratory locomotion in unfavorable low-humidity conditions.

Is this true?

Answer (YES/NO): YES